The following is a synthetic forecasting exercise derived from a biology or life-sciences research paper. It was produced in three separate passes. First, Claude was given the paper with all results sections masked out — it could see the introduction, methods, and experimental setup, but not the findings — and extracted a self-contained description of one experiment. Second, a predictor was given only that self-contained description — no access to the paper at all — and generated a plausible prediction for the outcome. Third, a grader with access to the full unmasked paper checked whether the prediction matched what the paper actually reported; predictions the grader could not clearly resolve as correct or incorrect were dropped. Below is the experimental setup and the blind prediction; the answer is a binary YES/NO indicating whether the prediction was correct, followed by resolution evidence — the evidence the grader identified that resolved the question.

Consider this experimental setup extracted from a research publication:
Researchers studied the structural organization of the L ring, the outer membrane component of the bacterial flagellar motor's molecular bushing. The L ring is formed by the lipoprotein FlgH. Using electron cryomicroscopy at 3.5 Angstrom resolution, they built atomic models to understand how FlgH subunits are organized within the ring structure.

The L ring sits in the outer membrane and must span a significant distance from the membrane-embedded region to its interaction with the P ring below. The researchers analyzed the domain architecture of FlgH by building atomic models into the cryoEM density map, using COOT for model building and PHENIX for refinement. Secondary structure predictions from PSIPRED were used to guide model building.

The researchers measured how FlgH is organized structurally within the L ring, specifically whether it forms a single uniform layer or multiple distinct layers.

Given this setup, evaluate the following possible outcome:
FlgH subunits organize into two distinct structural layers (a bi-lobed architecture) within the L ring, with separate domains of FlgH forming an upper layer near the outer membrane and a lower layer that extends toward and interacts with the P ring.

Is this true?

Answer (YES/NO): NO